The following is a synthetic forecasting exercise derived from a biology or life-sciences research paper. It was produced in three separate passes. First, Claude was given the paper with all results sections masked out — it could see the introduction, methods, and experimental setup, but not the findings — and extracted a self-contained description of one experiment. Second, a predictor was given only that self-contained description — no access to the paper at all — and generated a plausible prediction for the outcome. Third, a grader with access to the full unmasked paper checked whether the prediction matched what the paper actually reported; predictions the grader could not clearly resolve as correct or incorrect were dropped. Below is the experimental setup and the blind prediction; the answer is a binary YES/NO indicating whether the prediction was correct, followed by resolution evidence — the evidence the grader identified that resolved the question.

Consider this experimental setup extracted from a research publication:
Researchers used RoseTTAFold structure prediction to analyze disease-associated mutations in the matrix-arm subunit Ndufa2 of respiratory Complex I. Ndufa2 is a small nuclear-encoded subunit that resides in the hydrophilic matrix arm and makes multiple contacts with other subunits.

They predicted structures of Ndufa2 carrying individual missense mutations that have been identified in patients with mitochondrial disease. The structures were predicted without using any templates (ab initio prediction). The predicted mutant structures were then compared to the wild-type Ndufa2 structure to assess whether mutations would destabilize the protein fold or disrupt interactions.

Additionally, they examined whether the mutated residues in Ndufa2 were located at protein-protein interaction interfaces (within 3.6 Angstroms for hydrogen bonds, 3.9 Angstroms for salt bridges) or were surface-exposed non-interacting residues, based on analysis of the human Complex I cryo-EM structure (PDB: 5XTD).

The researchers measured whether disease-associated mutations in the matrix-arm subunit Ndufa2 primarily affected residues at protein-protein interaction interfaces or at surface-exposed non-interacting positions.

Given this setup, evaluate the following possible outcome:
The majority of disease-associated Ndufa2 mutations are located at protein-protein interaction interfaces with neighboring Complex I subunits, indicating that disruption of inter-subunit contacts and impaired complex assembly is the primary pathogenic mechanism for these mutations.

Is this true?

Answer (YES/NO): YES